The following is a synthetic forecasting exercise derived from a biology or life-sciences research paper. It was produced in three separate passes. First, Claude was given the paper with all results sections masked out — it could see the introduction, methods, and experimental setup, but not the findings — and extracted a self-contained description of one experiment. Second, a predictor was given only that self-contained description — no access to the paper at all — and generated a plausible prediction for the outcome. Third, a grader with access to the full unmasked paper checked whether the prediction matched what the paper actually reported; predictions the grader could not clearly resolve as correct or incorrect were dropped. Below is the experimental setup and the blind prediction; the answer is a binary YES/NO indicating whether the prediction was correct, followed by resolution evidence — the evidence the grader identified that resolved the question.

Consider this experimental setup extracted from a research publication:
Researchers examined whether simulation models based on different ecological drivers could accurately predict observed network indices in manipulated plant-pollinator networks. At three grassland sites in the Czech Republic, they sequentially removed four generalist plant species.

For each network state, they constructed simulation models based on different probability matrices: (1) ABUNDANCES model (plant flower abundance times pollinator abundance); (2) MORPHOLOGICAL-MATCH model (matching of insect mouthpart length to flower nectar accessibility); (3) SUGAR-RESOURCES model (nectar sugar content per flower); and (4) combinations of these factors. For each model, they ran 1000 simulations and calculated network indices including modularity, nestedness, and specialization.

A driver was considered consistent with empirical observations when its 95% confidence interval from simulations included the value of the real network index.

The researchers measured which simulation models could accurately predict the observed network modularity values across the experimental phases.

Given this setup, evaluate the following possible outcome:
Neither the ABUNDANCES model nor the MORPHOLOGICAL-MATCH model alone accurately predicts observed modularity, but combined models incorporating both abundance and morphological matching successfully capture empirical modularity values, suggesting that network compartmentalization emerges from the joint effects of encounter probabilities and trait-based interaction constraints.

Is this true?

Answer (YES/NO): NO